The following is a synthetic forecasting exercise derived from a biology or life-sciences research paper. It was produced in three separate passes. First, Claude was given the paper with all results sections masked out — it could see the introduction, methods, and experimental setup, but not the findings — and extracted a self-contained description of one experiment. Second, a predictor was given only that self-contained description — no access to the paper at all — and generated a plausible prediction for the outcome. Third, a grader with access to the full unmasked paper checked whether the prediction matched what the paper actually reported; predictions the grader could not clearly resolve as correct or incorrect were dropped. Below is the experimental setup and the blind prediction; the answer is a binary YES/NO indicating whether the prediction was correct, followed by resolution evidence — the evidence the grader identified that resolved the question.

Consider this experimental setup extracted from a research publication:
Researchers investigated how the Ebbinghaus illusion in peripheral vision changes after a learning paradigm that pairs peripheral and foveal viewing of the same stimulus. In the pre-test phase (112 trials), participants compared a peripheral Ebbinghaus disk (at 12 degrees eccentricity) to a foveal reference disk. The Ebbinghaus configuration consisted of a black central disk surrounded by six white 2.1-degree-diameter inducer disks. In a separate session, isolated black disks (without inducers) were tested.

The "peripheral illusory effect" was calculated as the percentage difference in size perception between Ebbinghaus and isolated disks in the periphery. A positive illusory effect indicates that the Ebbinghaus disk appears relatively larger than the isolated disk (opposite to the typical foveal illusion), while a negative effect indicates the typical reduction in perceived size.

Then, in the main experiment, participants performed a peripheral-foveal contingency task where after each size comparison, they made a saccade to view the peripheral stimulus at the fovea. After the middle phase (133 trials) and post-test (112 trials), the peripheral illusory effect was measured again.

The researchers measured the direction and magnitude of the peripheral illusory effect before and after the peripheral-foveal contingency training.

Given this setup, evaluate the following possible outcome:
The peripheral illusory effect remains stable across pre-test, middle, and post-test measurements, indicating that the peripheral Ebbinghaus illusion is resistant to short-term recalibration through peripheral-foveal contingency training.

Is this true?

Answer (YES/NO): NO